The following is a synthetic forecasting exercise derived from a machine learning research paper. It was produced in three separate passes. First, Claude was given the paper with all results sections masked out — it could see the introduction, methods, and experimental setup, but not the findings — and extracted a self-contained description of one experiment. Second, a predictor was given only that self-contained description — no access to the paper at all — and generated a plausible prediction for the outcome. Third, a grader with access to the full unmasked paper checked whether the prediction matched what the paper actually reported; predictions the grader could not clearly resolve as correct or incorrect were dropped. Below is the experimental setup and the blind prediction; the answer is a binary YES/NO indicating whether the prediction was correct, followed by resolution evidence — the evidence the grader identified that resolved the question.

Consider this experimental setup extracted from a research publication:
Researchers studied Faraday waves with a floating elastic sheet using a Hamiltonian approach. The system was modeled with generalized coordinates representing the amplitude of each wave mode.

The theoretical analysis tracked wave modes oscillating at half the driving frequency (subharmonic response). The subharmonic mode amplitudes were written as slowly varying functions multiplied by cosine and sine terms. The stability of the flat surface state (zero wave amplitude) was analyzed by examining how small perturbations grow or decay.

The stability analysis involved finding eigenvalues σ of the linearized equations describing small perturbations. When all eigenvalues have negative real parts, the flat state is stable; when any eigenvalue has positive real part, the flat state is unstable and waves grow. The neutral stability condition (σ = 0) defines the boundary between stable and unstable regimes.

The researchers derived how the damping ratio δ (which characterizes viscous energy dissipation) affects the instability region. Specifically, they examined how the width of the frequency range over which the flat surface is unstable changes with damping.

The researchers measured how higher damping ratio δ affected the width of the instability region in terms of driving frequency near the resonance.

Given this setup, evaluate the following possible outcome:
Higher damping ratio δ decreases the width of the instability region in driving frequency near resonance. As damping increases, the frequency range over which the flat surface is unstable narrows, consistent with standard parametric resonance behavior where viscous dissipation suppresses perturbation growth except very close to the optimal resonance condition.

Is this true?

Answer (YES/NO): YES